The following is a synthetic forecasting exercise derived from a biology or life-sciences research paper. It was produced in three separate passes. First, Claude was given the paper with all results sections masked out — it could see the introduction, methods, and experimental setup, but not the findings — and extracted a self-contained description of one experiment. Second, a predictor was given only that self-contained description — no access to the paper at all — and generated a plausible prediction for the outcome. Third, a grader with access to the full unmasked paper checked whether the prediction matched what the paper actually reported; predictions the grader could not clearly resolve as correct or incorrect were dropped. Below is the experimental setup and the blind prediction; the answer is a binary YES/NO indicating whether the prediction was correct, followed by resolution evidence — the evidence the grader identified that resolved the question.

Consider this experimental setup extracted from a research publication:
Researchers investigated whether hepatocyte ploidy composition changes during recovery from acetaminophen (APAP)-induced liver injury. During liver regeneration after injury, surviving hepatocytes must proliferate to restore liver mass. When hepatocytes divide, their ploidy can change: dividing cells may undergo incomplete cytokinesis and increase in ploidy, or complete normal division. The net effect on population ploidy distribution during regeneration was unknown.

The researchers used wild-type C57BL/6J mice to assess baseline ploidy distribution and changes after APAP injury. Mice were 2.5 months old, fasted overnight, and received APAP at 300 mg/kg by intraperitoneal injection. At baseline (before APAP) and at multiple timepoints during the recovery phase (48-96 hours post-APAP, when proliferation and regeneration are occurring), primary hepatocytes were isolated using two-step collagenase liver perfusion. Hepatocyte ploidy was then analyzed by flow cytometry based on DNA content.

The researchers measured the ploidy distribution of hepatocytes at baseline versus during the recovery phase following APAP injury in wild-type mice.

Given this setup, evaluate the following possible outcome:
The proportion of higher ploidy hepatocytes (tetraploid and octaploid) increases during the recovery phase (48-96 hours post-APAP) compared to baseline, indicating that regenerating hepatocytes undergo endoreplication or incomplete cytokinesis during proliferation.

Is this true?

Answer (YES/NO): NO